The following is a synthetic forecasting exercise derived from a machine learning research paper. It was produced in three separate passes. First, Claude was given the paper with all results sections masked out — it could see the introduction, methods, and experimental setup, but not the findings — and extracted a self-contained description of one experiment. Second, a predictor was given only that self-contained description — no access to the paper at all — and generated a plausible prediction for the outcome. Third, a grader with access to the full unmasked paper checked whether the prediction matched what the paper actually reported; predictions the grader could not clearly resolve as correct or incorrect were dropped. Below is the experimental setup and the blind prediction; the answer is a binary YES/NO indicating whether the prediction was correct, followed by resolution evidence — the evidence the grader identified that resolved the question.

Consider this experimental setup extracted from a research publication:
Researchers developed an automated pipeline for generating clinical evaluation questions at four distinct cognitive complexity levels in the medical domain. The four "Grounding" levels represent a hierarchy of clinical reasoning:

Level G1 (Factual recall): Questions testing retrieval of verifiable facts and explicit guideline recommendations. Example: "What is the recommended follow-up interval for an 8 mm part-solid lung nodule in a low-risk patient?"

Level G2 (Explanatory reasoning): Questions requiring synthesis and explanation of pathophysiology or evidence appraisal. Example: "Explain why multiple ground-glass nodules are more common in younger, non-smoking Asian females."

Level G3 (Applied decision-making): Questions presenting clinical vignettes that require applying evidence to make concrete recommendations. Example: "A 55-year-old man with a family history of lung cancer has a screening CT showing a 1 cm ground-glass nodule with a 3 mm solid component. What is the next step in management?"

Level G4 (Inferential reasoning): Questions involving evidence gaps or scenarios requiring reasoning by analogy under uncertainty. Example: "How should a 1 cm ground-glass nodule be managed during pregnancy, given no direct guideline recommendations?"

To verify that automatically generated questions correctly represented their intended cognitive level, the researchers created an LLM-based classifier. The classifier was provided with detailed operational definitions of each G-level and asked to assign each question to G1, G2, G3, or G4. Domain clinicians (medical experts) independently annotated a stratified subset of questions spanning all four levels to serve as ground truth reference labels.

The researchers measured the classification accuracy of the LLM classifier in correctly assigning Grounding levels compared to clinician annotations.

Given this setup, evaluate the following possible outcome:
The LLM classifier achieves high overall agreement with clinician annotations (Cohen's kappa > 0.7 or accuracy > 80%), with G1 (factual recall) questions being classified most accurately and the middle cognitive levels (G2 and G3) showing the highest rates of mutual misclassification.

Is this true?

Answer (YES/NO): NO